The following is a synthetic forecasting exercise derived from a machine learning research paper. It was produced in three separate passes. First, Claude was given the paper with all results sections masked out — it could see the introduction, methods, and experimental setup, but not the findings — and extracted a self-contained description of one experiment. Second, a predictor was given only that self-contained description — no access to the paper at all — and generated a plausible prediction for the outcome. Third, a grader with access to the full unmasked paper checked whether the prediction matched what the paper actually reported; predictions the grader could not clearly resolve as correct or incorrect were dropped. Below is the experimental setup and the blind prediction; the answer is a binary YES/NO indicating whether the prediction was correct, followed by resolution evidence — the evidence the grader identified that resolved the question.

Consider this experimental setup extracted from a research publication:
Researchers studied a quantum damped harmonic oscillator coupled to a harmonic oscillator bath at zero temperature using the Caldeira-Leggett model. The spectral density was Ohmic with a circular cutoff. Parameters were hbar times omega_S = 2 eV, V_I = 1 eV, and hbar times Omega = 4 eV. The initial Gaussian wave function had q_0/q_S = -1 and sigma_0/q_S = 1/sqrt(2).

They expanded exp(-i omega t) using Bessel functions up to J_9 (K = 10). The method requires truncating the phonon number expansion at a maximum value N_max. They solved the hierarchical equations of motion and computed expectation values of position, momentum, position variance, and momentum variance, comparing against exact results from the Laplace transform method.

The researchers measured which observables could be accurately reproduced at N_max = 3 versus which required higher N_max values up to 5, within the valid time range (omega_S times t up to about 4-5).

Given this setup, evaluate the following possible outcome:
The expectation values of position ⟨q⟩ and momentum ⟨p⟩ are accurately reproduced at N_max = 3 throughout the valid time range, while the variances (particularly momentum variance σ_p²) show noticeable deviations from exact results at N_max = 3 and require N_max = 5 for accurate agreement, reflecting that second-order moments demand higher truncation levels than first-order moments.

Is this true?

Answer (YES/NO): NO